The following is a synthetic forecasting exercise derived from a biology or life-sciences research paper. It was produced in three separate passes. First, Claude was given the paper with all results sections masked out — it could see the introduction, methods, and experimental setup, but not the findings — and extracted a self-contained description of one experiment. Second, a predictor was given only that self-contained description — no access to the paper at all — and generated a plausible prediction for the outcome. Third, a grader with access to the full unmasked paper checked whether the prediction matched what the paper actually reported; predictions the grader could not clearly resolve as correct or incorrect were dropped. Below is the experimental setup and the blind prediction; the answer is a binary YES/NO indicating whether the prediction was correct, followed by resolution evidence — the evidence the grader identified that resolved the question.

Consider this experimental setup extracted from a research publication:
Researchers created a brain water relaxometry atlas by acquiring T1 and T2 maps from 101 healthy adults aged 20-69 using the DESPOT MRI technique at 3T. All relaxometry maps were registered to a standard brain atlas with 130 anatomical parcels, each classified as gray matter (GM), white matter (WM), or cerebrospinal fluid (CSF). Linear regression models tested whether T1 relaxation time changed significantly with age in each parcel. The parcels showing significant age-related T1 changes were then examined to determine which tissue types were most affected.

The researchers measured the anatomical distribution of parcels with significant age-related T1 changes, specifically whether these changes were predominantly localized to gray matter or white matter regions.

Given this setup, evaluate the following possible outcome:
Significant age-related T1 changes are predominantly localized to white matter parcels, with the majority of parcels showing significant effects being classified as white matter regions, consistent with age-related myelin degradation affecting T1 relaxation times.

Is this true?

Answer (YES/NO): YES